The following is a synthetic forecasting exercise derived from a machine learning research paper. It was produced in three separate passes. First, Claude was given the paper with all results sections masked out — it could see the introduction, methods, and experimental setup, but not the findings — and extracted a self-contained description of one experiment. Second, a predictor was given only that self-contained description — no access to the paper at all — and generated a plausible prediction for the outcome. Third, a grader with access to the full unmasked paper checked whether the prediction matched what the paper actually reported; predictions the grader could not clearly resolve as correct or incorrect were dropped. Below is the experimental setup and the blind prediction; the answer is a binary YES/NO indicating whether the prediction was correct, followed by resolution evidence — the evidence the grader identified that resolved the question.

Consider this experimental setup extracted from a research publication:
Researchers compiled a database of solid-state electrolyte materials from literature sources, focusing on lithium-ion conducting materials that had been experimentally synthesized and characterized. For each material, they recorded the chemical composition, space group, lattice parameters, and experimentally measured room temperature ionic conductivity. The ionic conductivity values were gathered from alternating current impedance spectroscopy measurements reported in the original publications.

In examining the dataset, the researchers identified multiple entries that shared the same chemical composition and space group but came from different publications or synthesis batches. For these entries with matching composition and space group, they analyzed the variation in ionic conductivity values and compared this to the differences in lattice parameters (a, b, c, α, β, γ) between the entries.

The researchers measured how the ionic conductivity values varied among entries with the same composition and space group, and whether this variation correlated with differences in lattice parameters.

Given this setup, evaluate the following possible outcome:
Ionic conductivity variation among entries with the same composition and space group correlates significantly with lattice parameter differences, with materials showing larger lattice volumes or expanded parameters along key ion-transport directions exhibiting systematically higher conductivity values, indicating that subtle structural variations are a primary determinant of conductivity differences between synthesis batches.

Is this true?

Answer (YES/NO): NO